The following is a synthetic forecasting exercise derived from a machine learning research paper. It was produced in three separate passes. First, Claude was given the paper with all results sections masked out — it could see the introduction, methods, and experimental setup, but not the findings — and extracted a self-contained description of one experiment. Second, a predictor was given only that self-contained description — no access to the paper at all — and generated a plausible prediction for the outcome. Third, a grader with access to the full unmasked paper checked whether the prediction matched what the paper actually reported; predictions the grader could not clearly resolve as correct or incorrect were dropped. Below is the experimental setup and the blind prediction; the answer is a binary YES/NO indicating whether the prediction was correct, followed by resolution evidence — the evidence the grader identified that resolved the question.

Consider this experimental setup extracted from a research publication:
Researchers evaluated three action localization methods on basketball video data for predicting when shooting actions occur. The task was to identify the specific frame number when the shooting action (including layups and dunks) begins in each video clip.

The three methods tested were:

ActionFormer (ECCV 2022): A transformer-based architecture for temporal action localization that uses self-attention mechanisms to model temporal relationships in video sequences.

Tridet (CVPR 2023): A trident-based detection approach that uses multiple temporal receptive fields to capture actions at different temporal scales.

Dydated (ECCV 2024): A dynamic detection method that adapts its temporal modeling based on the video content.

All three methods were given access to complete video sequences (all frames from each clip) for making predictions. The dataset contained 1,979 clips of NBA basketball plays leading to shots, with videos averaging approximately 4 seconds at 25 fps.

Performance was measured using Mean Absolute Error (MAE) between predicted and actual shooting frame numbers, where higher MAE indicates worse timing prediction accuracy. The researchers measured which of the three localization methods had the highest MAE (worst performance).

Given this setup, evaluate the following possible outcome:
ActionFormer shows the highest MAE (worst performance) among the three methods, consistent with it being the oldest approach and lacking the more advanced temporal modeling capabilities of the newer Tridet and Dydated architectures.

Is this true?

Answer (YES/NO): NO